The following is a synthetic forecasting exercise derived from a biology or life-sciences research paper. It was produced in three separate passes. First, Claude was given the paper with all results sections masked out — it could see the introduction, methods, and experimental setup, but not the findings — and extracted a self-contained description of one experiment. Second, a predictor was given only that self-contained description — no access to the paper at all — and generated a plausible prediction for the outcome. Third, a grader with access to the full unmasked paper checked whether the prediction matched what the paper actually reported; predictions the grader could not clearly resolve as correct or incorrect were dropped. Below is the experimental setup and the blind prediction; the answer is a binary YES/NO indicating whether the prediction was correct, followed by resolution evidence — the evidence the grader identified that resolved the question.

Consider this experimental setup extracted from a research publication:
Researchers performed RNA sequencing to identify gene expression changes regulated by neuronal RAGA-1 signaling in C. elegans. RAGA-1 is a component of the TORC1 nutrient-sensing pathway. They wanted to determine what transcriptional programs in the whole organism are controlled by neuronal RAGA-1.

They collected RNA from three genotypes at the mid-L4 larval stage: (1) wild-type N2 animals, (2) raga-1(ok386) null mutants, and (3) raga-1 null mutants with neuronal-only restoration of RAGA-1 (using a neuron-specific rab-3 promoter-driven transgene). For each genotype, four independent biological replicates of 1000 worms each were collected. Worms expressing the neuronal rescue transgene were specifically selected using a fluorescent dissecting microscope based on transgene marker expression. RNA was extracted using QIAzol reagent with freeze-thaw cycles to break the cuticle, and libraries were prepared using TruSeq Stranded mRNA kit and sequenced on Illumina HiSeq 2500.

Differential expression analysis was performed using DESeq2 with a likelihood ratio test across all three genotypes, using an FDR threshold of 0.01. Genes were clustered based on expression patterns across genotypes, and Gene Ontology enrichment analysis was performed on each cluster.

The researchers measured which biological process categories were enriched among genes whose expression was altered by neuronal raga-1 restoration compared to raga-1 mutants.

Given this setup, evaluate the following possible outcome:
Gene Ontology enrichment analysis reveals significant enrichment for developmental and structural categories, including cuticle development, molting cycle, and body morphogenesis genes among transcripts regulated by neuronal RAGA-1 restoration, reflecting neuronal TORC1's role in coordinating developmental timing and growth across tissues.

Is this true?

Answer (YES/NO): NO